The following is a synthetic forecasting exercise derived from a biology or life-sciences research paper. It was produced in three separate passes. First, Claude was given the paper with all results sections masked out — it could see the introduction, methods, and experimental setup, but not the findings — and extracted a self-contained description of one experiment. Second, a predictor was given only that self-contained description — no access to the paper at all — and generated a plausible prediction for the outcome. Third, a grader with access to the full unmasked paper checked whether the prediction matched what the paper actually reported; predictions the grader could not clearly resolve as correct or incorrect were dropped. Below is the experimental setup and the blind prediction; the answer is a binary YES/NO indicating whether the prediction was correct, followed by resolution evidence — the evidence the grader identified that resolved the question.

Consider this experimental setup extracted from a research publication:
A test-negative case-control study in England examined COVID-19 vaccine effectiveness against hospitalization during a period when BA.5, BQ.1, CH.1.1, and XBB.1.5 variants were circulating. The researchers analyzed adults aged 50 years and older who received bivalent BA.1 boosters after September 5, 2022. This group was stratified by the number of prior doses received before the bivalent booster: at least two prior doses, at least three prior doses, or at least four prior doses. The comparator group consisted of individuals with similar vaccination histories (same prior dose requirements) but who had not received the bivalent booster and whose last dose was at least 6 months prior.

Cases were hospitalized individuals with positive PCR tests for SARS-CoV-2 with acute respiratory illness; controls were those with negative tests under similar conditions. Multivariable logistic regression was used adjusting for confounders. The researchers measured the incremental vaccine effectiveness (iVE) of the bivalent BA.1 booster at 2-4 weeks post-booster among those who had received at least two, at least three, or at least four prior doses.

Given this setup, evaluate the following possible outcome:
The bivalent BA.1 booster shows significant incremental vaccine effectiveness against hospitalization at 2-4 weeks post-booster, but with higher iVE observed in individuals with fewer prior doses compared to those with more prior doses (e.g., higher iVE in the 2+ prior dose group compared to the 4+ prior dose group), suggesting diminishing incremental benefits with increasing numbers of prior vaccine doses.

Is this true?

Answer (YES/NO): NO